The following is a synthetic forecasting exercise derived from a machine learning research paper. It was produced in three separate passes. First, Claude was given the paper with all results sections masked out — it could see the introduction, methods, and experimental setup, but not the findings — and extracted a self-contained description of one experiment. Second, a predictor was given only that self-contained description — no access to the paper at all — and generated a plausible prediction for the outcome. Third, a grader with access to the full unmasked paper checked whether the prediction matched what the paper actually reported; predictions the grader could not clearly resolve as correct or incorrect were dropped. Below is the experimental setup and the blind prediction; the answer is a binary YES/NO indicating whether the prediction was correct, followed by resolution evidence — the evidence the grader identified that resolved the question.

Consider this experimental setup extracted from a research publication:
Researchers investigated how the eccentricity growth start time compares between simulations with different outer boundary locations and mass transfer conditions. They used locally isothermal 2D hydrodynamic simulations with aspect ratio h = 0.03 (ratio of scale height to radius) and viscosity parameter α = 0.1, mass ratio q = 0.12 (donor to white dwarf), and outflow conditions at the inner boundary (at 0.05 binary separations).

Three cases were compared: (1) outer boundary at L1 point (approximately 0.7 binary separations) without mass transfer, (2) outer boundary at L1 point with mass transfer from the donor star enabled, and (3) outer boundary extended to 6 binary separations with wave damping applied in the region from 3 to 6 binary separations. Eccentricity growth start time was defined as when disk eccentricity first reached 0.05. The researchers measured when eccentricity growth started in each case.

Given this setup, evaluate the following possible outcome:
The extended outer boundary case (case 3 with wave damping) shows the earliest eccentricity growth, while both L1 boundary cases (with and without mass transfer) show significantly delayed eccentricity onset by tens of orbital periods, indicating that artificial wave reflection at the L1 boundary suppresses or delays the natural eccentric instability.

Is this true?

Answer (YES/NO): NO